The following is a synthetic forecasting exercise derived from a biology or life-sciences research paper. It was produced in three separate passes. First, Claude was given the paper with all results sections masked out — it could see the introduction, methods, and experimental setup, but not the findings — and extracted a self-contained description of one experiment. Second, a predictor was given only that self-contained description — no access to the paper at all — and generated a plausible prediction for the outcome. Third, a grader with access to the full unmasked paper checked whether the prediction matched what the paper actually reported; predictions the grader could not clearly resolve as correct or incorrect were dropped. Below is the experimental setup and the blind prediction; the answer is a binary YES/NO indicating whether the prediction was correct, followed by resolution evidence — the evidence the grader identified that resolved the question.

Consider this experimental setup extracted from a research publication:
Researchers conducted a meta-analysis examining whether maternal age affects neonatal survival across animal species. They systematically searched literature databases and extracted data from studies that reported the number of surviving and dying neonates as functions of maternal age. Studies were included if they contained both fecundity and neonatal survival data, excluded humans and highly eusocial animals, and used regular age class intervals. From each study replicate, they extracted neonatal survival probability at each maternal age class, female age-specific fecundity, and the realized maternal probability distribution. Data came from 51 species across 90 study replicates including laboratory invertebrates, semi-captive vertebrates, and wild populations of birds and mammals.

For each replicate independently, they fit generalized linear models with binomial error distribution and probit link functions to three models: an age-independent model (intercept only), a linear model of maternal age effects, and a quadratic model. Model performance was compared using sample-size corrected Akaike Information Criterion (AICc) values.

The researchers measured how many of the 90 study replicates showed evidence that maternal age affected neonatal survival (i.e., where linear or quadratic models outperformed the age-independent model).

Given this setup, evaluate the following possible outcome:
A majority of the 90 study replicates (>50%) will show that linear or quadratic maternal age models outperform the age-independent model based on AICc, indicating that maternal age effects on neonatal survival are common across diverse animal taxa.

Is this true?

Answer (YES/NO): YES